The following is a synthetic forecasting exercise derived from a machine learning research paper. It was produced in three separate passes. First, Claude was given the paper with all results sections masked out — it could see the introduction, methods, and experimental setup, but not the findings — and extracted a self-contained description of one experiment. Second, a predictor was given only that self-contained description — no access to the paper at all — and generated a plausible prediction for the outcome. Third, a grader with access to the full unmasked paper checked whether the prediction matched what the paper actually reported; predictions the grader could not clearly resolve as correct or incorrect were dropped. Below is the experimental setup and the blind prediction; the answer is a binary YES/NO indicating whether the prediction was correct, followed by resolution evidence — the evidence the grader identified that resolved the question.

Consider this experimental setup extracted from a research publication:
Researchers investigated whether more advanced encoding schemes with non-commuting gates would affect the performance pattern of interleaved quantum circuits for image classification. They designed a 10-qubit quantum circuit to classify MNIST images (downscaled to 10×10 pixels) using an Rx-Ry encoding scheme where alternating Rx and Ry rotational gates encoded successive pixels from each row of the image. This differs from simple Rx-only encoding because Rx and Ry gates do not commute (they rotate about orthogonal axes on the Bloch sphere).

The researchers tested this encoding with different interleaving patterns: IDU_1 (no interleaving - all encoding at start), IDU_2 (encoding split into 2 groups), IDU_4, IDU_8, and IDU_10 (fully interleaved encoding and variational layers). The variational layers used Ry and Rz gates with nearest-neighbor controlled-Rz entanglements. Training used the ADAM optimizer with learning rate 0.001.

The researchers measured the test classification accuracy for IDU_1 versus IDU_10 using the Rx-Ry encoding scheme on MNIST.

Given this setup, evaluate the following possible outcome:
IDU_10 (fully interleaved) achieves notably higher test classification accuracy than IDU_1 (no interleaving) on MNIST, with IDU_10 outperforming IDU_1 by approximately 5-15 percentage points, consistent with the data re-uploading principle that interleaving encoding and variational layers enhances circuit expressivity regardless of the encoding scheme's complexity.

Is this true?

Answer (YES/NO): NO